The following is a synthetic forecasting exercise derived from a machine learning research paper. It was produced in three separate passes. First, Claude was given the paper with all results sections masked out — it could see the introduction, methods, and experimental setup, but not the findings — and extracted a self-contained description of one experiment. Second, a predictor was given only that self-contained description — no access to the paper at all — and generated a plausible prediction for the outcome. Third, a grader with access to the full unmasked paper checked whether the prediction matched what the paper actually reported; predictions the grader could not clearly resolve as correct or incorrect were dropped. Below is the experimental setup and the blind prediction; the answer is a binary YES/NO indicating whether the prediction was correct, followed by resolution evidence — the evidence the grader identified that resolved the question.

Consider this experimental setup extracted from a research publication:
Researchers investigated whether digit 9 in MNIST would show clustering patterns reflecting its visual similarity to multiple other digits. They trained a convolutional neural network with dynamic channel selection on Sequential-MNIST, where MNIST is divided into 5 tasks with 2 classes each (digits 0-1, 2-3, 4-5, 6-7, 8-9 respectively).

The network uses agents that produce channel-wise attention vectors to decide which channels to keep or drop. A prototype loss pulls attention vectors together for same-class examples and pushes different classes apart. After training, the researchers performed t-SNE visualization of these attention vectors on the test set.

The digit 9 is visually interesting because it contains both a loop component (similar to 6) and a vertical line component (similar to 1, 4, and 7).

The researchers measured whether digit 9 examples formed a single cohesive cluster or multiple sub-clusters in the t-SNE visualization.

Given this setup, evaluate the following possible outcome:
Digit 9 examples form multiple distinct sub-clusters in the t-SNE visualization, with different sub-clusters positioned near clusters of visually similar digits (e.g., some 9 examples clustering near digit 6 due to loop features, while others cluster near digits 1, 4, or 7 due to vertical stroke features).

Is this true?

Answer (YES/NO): YES